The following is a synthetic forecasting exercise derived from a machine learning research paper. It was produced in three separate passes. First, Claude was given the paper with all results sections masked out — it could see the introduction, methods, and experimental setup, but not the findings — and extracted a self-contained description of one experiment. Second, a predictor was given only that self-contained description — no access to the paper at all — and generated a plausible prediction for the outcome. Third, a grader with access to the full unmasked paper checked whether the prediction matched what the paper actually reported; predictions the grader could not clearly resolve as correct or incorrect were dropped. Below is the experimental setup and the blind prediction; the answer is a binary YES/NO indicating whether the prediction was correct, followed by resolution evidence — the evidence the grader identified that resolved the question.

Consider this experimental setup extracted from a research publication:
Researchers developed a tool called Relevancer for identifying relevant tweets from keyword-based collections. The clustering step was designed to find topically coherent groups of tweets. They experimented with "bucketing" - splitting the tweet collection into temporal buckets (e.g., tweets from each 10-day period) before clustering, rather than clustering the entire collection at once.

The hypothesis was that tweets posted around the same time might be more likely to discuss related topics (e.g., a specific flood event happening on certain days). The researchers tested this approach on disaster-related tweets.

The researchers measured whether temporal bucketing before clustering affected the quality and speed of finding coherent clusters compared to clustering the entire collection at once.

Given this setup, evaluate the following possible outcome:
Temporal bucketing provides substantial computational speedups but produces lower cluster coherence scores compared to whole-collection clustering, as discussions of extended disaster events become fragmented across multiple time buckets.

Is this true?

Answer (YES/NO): NO